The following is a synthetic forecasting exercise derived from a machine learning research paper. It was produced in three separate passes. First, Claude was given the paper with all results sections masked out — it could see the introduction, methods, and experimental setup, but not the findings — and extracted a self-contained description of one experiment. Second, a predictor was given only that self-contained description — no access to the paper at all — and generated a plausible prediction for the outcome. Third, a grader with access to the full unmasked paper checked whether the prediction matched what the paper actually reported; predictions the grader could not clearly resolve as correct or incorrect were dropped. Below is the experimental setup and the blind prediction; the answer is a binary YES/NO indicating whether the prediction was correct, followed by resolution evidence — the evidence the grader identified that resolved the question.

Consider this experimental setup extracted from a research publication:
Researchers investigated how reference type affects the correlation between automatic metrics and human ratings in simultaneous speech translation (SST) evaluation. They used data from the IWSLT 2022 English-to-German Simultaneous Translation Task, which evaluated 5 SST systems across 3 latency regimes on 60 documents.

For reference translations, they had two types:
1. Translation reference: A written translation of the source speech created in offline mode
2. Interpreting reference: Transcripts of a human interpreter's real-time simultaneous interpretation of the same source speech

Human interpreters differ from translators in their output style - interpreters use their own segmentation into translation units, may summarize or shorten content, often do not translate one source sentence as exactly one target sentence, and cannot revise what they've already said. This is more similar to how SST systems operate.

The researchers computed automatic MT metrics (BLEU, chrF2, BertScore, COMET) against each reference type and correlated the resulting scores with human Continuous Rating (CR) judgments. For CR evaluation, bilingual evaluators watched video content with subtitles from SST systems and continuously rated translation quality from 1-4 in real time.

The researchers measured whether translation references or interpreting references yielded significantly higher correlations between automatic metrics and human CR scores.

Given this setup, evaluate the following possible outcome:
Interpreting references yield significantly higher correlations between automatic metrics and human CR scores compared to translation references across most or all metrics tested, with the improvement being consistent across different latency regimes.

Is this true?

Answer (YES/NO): NO